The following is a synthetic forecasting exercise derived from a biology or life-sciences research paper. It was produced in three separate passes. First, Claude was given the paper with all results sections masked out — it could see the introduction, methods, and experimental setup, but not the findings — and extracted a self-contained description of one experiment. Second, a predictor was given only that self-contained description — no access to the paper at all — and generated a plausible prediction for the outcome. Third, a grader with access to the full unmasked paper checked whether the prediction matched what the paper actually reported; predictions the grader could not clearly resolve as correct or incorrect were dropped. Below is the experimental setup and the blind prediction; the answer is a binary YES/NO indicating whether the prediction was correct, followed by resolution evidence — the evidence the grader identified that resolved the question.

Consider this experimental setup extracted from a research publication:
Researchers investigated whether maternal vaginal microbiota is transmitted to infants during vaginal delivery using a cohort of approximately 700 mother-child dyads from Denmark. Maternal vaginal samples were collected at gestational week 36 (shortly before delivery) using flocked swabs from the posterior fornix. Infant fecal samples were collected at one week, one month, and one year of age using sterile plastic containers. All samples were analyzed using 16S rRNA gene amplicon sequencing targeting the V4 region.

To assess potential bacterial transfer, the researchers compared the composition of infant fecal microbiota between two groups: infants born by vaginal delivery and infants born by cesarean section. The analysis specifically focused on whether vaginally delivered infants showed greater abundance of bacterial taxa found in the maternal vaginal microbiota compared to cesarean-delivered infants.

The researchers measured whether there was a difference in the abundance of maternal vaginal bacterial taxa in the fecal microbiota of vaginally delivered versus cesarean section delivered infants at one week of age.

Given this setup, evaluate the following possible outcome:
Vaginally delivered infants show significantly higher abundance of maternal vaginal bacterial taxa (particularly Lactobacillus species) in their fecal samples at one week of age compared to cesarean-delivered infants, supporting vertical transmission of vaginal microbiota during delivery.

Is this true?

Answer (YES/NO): YES